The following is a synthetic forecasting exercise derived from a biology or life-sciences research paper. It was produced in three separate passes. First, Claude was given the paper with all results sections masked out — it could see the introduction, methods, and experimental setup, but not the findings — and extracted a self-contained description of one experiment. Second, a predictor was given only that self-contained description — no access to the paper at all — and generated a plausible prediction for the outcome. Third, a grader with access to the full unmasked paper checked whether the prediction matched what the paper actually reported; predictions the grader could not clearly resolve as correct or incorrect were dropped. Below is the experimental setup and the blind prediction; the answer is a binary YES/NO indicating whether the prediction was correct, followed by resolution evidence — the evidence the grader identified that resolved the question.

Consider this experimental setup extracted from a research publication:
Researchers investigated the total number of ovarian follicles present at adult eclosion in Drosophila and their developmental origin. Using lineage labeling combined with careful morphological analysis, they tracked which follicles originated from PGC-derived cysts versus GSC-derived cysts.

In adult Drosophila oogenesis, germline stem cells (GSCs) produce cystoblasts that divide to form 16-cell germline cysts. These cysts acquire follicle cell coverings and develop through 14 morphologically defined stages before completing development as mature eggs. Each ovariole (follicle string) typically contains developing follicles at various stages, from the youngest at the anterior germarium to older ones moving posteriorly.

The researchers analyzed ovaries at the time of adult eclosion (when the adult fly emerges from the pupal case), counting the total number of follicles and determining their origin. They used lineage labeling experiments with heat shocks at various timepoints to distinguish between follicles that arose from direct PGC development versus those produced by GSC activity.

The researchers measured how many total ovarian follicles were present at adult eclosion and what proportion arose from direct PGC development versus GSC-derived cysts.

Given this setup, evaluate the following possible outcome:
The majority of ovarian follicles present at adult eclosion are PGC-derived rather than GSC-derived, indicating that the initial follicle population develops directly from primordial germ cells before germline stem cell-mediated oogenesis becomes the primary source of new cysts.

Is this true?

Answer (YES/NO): YES